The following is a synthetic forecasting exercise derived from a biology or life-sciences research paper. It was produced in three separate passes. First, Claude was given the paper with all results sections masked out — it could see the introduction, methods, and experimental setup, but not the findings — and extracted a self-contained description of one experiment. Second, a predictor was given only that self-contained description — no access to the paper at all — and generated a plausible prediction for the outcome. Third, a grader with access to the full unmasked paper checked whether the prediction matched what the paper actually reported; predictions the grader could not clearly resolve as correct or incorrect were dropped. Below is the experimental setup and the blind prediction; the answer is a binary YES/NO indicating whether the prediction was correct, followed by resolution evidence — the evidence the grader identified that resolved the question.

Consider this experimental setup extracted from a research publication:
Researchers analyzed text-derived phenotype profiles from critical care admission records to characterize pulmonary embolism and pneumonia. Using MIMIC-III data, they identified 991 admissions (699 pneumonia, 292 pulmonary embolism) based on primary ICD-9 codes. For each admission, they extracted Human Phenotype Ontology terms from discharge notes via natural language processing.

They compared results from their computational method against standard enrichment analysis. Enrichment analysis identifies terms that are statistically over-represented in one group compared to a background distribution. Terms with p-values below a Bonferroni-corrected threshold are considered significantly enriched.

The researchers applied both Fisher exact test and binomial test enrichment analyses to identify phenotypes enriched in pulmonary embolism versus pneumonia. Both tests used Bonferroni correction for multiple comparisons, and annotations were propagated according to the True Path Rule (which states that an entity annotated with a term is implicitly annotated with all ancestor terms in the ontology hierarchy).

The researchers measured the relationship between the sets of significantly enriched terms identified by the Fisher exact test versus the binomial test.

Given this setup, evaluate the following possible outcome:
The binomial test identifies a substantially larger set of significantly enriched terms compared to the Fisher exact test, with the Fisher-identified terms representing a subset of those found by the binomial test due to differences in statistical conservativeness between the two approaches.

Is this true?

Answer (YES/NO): NO